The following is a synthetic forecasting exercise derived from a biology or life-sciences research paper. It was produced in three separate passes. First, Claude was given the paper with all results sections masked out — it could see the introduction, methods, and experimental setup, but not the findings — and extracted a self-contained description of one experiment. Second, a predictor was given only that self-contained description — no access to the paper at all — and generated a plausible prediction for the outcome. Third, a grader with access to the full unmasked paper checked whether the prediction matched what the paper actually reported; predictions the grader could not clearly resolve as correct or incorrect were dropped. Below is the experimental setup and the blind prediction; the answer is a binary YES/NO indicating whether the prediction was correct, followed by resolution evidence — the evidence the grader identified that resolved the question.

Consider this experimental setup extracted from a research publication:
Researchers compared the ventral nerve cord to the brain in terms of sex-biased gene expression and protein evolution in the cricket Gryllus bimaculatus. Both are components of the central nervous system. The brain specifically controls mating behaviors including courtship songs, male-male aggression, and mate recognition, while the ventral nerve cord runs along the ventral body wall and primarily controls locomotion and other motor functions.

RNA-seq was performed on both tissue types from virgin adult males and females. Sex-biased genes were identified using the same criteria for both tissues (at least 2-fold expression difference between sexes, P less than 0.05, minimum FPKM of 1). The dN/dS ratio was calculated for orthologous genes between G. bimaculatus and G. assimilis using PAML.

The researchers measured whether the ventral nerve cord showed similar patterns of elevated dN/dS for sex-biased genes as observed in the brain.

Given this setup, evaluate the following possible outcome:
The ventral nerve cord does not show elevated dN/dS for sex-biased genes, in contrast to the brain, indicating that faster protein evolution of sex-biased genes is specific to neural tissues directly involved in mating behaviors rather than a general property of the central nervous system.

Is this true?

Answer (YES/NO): YES